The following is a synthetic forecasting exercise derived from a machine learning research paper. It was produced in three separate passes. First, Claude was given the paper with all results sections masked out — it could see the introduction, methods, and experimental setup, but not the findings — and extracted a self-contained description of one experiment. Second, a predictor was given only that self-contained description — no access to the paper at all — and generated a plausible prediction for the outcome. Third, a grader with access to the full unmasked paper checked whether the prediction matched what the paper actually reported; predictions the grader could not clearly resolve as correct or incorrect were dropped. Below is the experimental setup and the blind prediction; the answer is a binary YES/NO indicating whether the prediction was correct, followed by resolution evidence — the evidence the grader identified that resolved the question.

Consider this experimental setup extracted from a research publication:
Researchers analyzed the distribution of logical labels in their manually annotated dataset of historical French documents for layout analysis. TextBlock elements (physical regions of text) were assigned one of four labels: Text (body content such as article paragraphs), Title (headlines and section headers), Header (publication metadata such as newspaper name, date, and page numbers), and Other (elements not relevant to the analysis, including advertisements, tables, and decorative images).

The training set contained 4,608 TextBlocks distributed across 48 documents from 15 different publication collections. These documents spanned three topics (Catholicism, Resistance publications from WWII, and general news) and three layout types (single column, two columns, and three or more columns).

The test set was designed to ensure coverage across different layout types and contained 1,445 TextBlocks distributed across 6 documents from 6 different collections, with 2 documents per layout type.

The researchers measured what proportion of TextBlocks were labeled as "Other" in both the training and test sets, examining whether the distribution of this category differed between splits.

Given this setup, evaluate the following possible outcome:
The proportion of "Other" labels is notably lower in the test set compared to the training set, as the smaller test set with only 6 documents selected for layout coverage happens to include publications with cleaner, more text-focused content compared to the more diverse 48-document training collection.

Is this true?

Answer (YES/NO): YES